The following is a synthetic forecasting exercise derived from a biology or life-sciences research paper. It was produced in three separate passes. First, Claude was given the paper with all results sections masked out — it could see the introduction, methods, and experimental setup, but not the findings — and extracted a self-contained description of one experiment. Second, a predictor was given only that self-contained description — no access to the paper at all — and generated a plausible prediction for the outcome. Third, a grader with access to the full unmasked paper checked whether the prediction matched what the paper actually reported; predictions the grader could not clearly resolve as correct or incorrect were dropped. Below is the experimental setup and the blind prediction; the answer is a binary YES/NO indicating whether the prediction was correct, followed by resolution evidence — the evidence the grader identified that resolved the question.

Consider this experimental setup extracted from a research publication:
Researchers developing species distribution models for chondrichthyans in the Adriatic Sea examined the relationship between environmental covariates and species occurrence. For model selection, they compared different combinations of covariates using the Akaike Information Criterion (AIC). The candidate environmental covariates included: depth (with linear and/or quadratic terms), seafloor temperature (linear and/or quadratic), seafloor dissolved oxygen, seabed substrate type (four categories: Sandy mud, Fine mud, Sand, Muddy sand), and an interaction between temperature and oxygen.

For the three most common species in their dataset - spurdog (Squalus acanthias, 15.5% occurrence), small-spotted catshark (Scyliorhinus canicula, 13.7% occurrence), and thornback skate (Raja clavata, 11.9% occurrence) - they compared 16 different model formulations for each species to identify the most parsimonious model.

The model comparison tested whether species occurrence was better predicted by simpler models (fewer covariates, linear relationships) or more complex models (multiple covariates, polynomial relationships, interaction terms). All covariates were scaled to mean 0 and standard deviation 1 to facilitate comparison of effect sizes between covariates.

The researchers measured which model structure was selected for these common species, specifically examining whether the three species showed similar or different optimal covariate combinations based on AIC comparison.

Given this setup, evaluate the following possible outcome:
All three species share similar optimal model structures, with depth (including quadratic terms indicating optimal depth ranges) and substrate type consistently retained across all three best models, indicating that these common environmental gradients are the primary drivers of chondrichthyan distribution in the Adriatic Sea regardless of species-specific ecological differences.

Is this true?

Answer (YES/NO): NO